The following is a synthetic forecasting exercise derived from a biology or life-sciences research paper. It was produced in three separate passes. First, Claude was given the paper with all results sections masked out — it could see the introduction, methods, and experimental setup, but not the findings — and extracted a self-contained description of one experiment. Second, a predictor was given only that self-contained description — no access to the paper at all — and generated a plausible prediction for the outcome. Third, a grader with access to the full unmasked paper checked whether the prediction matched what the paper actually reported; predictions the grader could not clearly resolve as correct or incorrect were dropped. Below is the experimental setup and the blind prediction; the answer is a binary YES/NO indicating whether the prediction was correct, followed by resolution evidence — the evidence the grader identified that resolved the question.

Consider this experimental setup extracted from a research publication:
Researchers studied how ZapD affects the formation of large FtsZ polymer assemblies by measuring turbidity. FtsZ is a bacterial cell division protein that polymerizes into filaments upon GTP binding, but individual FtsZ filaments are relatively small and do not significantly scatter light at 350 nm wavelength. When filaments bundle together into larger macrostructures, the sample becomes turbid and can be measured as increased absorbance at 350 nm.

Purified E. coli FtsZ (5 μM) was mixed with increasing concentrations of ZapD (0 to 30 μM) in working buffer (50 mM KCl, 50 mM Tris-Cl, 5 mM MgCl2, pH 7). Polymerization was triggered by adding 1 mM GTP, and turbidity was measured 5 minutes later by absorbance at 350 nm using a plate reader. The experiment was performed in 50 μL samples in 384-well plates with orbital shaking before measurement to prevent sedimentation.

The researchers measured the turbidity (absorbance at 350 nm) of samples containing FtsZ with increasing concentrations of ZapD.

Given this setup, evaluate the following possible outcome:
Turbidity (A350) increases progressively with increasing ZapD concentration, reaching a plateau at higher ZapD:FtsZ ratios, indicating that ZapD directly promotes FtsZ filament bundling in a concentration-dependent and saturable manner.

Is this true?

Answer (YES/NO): YES